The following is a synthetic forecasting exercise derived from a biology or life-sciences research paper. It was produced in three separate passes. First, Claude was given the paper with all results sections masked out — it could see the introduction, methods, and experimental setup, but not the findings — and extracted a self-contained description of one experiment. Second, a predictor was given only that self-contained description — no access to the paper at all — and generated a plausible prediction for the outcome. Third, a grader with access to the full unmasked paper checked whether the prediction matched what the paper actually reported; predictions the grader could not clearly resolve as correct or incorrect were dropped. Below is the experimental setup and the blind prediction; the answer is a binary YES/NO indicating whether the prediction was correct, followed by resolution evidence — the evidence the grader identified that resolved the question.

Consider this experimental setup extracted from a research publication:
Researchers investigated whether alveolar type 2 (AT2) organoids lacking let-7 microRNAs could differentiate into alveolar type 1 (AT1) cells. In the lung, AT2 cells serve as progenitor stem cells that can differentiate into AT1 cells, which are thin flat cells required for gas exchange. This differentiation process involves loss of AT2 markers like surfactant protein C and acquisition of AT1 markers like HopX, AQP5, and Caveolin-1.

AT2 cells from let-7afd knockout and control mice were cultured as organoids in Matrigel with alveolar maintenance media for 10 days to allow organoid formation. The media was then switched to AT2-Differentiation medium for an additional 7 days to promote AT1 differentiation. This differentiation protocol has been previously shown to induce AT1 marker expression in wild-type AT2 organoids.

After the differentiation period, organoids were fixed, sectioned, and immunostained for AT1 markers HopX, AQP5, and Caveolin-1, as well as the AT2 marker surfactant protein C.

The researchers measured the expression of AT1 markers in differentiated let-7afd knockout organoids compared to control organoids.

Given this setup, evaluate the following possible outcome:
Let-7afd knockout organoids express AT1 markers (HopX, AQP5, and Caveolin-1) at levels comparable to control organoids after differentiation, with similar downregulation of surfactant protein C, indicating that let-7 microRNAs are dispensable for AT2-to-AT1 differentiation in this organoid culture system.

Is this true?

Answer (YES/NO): NO